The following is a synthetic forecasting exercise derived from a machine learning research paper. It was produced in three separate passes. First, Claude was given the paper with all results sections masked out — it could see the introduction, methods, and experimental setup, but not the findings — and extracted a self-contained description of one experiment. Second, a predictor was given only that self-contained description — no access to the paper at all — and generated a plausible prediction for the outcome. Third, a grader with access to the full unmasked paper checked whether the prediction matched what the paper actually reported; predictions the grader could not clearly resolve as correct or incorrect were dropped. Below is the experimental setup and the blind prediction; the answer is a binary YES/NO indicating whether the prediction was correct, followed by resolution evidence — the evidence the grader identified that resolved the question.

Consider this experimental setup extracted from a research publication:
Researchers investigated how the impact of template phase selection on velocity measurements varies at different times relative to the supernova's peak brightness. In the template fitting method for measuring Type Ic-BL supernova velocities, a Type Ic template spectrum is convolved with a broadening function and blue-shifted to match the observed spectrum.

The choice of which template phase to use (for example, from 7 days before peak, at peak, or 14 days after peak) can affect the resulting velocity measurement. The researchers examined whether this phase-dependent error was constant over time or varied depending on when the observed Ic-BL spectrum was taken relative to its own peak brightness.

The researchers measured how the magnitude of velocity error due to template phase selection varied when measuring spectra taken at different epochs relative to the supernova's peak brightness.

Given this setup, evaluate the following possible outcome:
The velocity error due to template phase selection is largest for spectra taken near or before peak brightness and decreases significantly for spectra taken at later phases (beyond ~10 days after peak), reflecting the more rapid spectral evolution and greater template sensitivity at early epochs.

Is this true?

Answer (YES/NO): NO